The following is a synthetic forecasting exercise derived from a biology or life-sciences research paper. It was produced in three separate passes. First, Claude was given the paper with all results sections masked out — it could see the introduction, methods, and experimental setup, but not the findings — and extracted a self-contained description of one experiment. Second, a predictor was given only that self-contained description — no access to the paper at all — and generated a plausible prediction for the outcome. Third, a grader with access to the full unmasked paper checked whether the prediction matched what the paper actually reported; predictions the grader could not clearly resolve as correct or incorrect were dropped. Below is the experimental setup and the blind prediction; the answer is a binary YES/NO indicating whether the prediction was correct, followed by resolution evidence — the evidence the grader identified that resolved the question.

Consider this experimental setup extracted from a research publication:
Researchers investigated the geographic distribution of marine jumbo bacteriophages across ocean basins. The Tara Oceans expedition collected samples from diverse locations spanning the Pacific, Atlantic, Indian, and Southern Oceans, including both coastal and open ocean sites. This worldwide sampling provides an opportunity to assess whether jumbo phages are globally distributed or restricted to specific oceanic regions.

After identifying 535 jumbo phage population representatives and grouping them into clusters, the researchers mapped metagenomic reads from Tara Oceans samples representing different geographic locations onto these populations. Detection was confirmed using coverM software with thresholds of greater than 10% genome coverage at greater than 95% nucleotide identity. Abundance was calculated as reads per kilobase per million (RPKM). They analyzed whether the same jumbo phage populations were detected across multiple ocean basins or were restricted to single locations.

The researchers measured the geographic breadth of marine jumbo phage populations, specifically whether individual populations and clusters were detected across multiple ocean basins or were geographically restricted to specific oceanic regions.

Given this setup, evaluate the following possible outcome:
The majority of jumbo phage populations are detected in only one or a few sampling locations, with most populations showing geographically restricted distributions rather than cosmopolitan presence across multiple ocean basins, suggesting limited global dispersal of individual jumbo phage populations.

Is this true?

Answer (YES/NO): NO